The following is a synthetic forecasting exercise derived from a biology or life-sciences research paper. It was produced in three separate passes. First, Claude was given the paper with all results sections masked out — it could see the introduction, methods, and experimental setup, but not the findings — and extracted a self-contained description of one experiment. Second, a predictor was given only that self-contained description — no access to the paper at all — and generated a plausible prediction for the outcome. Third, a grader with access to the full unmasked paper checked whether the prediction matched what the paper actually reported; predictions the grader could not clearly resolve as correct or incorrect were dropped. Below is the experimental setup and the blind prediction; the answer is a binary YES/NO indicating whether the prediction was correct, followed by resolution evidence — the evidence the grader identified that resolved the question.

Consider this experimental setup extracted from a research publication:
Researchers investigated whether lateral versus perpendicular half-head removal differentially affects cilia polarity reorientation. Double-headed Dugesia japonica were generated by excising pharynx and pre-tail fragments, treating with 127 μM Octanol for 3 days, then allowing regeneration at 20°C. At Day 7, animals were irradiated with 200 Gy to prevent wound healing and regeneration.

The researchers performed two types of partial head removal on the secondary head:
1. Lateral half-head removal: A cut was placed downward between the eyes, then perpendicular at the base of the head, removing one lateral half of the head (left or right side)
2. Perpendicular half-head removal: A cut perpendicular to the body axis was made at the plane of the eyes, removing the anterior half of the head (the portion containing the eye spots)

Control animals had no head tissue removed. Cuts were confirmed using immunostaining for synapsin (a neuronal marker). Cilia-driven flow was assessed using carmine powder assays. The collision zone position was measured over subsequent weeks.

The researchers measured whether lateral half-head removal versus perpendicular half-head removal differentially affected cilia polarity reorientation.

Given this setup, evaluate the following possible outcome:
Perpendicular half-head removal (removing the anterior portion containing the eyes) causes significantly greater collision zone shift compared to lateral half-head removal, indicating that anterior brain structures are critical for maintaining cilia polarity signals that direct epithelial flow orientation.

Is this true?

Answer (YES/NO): NO